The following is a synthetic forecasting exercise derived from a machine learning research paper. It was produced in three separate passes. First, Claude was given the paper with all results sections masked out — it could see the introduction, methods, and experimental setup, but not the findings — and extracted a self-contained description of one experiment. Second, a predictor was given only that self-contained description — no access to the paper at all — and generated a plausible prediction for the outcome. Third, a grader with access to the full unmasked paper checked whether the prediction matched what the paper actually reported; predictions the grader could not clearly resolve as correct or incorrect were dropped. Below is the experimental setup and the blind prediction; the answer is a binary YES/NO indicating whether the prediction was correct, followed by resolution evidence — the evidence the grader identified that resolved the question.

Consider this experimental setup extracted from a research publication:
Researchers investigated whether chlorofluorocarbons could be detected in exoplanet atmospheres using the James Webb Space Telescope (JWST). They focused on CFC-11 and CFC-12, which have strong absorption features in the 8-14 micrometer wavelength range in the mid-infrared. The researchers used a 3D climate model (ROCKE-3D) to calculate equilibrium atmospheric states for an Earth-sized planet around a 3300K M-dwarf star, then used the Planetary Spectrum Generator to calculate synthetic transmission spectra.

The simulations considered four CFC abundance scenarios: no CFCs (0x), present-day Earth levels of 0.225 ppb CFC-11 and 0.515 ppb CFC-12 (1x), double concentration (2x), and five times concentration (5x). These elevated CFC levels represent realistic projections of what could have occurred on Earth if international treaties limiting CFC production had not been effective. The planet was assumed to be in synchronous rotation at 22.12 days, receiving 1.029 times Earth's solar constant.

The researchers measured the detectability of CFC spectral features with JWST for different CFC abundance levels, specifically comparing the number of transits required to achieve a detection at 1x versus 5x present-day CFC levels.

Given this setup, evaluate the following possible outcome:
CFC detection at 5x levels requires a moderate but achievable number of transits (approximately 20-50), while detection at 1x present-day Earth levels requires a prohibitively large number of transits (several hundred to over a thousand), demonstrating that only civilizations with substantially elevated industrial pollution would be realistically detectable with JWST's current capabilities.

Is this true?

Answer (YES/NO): NO